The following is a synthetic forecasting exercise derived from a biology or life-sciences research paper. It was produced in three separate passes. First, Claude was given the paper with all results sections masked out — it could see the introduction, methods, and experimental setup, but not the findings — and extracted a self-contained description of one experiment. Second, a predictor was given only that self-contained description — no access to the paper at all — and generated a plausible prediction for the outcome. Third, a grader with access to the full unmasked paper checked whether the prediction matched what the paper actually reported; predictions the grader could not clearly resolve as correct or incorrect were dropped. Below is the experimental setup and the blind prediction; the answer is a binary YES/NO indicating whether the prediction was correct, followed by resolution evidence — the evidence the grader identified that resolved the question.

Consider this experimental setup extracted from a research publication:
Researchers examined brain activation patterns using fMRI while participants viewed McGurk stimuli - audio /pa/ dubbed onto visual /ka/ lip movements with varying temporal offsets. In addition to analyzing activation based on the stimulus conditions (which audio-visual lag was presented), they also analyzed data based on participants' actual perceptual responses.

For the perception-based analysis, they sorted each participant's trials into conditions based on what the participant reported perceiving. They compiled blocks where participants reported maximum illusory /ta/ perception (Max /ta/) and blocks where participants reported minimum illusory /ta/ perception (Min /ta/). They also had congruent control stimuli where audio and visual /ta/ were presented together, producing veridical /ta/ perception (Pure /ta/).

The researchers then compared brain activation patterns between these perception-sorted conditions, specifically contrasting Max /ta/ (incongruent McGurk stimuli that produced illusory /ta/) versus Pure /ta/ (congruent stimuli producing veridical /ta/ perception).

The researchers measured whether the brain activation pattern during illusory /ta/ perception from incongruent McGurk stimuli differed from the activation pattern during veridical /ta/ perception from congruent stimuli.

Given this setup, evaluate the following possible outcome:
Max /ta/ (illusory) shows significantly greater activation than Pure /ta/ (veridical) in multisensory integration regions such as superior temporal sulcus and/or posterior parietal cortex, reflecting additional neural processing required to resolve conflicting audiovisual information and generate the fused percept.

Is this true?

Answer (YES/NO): YES